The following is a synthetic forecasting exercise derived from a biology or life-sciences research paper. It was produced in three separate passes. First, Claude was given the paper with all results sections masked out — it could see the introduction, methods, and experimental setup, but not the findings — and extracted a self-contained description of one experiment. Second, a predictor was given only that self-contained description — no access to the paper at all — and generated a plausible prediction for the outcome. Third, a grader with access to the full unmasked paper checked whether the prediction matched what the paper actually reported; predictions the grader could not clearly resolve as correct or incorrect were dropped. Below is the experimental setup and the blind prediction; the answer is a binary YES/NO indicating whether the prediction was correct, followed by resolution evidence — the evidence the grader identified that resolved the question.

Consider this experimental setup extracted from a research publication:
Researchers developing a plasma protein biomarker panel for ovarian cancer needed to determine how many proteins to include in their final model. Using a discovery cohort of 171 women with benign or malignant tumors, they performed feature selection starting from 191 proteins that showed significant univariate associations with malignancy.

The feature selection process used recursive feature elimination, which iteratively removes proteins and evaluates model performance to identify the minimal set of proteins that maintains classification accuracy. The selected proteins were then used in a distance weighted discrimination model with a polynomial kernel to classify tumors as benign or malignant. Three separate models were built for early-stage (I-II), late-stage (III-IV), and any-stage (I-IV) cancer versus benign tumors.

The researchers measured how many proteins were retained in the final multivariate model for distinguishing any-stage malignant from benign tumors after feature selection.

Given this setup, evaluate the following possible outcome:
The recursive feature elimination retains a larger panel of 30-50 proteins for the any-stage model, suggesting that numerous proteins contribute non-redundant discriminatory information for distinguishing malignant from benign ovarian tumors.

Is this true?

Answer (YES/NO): NO